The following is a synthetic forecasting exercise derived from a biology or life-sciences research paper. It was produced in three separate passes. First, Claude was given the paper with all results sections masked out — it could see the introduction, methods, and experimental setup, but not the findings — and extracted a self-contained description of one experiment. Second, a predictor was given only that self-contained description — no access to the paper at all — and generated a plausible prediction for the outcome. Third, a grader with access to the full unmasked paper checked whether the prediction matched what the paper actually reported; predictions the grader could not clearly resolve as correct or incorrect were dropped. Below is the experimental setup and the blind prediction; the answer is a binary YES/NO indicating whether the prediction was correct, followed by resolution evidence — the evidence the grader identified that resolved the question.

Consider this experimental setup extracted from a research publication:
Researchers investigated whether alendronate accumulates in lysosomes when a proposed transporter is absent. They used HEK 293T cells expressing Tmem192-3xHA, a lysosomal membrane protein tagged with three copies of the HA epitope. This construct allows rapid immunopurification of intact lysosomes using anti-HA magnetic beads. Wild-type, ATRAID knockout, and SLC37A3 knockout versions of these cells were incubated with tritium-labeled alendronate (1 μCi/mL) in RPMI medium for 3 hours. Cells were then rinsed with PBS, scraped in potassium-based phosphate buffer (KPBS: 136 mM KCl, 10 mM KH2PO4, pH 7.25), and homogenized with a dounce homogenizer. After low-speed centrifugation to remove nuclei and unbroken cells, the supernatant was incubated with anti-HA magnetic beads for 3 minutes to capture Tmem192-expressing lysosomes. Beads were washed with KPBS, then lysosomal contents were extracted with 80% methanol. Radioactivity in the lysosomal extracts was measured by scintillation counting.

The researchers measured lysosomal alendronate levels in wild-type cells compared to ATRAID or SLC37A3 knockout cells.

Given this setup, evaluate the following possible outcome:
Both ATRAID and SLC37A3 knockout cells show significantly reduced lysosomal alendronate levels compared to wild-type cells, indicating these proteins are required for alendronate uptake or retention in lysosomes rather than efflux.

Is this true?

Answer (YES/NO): NO